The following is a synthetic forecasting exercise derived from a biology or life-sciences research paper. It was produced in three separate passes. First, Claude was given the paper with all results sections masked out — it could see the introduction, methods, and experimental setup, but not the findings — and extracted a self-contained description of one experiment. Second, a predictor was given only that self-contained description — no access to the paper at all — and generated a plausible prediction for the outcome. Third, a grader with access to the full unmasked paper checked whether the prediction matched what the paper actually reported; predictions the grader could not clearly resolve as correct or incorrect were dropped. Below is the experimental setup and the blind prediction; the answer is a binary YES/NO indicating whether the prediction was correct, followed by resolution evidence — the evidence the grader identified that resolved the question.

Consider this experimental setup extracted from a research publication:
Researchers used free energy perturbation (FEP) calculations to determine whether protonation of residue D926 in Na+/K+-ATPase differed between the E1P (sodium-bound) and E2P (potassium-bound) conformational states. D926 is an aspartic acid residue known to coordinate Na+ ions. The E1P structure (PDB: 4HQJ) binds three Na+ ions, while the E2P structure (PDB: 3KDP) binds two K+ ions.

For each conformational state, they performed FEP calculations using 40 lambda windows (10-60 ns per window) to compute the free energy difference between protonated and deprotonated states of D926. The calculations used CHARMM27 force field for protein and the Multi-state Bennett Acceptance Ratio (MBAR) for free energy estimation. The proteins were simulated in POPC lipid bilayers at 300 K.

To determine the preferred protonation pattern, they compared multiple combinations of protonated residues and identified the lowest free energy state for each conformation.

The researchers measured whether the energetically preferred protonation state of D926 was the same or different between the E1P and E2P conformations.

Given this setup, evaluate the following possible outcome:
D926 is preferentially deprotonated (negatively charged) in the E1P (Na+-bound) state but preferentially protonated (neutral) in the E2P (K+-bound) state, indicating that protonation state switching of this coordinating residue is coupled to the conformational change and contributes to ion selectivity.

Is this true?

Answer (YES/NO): YES